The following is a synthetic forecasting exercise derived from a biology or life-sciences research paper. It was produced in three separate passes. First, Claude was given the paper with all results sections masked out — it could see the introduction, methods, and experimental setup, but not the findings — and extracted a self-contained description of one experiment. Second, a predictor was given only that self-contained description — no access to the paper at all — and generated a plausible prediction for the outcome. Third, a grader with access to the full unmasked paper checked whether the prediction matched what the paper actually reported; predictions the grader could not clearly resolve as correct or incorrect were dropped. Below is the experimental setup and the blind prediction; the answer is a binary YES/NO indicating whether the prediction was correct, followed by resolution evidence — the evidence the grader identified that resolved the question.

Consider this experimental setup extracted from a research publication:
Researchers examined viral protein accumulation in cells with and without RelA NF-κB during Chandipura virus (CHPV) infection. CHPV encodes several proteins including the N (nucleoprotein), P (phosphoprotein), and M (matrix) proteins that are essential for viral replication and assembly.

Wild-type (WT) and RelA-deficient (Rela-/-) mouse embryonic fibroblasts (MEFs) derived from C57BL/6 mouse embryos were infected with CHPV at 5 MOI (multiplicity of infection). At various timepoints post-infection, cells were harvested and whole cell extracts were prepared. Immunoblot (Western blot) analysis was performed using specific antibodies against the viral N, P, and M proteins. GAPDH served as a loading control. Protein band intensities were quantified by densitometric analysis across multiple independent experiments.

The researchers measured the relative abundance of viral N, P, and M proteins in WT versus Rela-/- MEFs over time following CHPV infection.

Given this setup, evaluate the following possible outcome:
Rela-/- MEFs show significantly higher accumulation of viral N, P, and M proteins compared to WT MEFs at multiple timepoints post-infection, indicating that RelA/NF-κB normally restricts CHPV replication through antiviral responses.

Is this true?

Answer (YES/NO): NO